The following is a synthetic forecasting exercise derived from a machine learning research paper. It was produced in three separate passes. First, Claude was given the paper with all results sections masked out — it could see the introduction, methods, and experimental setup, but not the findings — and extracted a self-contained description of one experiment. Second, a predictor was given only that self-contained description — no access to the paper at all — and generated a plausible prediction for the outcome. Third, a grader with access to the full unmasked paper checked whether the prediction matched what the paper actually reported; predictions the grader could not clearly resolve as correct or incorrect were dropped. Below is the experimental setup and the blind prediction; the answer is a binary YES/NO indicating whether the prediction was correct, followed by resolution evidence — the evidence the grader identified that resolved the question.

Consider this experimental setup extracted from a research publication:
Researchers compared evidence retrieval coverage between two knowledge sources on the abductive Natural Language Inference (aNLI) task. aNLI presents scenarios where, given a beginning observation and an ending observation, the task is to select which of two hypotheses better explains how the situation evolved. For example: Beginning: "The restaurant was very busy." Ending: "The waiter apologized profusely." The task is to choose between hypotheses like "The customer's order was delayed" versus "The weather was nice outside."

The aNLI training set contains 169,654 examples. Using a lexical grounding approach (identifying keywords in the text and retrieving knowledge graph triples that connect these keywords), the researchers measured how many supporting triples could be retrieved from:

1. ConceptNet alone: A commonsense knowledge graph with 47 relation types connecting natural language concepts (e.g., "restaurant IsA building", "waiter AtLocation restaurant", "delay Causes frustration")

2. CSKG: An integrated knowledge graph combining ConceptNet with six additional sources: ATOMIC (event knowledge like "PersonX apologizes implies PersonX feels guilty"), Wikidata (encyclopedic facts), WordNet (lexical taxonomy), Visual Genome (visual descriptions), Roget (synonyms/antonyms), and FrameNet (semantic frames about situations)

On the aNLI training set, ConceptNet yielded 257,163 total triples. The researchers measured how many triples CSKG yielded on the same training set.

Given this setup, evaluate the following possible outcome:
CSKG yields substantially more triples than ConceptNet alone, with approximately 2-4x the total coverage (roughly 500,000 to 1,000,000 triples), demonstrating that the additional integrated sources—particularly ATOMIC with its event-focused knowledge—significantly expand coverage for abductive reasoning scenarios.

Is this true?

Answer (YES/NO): YES